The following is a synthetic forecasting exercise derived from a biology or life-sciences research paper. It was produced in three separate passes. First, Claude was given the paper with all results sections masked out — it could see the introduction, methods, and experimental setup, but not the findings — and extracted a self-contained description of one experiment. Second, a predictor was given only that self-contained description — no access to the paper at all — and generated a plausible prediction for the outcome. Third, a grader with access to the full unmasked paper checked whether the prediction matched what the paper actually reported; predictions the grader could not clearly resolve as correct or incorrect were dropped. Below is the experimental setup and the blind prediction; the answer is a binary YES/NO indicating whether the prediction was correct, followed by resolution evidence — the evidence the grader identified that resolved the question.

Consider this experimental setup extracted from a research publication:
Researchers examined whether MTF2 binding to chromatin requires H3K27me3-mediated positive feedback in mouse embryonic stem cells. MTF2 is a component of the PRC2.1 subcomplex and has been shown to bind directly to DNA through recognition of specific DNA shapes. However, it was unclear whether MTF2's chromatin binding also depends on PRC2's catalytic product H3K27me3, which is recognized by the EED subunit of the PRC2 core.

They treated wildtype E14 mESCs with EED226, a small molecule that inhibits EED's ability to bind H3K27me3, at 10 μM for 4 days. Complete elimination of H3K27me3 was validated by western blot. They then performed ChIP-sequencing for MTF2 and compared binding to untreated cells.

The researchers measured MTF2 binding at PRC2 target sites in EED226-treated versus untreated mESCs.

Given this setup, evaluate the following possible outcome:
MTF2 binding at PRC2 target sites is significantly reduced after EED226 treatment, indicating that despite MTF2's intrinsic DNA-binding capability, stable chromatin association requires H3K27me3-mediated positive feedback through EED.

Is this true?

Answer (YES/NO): NO